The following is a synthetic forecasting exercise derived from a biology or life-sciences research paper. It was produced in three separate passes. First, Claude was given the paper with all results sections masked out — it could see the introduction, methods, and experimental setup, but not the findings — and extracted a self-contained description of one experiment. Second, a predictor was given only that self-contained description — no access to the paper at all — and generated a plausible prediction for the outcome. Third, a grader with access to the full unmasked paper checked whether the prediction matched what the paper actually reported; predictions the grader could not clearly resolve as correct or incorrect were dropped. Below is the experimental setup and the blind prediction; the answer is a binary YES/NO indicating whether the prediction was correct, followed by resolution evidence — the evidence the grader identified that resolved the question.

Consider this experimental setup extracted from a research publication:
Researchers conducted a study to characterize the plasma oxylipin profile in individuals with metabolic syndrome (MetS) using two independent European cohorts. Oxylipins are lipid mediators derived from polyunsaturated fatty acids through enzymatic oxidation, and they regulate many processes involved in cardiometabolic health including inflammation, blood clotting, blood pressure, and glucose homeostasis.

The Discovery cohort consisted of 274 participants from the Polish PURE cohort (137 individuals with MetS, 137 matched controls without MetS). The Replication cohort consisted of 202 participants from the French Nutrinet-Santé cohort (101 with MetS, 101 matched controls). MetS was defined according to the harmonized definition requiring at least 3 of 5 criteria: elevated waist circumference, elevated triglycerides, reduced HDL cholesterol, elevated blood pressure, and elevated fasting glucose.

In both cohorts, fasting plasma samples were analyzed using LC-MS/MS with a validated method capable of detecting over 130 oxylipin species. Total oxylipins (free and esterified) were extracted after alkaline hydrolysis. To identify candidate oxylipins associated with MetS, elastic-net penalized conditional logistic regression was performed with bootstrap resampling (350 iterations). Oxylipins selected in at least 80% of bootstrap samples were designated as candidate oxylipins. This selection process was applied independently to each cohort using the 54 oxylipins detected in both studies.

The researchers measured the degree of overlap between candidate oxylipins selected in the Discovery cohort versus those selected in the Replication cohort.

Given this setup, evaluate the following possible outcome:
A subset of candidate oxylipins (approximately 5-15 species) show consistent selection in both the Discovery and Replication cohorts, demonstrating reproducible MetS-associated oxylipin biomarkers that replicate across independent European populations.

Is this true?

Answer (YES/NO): YES